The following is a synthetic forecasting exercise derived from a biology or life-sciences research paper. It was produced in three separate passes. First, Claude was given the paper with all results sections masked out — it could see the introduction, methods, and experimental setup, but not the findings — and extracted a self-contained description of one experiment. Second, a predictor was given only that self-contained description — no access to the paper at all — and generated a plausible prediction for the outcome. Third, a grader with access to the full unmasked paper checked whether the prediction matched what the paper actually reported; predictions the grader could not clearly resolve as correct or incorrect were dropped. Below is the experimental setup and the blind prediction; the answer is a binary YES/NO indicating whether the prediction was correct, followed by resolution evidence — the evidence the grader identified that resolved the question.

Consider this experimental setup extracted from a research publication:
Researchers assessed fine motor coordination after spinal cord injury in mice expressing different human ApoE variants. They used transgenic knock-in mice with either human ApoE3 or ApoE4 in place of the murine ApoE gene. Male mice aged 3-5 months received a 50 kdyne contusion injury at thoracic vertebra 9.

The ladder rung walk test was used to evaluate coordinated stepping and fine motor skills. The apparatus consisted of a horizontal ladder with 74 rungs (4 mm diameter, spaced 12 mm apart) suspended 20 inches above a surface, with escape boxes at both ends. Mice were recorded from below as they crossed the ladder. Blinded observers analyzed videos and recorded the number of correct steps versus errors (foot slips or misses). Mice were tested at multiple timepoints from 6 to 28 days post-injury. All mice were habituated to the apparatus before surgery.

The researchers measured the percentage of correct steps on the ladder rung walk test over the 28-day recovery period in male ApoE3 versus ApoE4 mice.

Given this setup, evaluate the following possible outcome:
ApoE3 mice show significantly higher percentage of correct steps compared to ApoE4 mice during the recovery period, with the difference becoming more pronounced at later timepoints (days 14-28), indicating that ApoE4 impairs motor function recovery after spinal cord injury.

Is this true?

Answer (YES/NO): YES